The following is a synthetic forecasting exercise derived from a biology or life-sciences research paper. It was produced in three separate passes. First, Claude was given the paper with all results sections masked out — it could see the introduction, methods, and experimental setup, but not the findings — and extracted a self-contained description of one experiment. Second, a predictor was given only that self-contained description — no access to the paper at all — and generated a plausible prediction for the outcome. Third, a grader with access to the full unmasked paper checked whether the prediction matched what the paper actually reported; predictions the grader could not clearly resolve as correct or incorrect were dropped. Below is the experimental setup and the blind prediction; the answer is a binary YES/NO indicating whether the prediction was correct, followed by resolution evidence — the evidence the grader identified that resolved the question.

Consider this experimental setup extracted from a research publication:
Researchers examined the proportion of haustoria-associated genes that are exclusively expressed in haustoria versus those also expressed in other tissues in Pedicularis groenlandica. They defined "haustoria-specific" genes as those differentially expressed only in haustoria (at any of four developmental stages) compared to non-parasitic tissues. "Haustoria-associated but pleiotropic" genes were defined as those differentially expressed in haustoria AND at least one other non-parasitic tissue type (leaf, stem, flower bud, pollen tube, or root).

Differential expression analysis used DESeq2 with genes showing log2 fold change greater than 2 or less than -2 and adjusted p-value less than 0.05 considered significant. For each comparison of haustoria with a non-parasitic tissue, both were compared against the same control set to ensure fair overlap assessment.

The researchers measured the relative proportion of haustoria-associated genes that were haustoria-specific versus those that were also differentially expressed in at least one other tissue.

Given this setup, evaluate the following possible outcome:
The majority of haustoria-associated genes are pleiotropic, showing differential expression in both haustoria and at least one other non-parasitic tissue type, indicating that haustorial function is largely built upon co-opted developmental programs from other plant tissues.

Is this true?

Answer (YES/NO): YES